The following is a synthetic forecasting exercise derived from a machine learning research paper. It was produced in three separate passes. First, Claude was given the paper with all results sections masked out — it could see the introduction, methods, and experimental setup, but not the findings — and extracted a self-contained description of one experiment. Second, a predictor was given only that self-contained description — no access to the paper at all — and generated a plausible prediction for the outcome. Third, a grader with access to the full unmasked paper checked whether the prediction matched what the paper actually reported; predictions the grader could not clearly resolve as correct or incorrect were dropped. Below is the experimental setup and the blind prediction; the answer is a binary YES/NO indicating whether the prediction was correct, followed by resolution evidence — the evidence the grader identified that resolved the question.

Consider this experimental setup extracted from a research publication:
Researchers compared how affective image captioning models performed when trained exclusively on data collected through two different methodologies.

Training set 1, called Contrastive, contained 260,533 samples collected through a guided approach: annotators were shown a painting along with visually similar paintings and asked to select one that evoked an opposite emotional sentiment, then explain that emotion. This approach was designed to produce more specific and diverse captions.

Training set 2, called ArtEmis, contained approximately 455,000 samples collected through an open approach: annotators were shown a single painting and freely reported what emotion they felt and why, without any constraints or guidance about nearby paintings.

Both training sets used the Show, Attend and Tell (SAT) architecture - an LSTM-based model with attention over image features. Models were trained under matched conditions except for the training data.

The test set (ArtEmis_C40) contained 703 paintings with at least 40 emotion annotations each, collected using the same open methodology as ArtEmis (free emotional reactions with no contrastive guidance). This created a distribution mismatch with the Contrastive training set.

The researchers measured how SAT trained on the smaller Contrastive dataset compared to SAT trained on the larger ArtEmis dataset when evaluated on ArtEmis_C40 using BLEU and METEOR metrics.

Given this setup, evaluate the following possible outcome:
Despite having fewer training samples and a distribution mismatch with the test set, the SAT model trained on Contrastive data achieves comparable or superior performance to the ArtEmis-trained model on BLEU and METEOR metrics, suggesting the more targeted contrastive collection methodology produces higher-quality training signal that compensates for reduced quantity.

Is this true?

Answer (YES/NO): NO